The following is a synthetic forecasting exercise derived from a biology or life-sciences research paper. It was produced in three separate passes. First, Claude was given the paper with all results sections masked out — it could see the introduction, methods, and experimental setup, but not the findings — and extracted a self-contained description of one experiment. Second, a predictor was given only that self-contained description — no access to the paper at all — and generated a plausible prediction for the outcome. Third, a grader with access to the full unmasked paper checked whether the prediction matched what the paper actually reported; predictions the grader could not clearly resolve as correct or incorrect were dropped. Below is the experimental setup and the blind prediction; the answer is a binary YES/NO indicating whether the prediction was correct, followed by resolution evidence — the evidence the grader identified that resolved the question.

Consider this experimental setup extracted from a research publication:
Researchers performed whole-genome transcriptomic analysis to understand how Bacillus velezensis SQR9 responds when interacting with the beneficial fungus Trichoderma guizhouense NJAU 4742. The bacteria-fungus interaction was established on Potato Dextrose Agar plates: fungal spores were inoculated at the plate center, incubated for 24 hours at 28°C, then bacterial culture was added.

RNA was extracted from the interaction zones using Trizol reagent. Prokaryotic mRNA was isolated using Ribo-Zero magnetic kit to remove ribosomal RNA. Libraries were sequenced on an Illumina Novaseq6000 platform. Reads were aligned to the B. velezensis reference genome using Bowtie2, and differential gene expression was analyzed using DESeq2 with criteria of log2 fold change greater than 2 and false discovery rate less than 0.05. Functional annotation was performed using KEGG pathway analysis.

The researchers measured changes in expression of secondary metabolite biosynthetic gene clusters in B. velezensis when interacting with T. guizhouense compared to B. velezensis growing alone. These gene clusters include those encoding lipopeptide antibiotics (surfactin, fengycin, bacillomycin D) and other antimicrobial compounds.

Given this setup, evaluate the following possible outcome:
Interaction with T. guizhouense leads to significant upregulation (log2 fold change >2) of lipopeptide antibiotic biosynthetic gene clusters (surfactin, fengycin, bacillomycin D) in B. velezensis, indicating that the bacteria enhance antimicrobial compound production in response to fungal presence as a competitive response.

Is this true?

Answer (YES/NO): YES